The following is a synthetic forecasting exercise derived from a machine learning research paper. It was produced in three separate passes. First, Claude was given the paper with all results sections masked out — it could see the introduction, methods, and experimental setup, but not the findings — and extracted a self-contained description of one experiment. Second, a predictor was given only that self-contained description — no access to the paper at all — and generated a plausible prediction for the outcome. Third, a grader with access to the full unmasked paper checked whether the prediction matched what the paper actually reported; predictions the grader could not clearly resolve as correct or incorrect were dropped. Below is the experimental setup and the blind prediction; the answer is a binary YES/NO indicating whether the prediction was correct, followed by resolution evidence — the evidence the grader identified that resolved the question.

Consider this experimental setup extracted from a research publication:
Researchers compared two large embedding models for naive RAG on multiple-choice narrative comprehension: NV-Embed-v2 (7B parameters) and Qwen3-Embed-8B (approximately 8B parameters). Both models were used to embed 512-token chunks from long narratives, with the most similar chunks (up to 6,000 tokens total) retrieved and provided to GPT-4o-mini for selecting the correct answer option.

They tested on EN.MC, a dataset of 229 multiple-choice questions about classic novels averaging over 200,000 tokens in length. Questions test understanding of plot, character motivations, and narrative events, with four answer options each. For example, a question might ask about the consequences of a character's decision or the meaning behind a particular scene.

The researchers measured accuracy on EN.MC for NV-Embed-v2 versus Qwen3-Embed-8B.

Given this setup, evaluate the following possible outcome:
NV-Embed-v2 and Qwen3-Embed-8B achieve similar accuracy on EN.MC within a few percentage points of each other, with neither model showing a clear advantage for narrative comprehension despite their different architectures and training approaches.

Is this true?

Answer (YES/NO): NO